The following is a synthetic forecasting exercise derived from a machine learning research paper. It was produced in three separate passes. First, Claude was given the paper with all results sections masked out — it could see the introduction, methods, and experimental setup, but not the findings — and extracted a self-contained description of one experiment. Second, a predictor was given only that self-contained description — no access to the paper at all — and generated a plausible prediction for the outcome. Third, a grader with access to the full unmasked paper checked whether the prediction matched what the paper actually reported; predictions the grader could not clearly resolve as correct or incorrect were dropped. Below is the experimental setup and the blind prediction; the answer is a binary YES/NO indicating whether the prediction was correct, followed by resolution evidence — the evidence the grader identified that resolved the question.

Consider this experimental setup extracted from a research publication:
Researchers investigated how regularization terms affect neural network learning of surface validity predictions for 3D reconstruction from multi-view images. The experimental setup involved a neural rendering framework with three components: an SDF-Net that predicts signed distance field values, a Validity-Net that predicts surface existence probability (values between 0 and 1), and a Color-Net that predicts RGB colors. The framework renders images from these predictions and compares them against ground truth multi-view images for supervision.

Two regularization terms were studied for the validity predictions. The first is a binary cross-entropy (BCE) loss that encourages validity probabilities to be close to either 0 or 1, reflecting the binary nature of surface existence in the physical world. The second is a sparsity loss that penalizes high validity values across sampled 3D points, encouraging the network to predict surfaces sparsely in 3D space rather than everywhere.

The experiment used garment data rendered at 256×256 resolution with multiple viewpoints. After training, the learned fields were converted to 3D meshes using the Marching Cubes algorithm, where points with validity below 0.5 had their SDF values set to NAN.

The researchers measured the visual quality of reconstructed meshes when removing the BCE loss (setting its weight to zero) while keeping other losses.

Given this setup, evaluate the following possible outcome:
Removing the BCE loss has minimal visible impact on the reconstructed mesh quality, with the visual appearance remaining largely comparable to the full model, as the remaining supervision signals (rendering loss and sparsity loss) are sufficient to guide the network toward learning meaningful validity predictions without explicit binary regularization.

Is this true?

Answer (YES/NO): NO